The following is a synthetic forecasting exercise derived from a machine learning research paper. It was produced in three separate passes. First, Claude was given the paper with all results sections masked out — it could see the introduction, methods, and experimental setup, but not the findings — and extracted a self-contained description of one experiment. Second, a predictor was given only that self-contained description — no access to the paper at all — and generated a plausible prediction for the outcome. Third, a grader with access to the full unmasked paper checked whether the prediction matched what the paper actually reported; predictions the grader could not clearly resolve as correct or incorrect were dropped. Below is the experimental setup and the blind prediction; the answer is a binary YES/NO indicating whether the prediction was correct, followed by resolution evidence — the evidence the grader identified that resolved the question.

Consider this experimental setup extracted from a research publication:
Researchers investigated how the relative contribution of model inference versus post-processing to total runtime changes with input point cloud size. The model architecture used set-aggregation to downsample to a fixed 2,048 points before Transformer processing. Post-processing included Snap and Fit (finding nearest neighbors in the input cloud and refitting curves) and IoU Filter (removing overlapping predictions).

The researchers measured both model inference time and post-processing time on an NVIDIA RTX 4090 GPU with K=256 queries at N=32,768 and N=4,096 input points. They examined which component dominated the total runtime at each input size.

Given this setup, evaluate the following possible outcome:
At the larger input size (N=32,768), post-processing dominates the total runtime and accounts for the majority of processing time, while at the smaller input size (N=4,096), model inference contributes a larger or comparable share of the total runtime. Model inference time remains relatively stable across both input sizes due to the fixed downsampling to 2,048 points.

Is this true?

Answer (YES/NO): NO